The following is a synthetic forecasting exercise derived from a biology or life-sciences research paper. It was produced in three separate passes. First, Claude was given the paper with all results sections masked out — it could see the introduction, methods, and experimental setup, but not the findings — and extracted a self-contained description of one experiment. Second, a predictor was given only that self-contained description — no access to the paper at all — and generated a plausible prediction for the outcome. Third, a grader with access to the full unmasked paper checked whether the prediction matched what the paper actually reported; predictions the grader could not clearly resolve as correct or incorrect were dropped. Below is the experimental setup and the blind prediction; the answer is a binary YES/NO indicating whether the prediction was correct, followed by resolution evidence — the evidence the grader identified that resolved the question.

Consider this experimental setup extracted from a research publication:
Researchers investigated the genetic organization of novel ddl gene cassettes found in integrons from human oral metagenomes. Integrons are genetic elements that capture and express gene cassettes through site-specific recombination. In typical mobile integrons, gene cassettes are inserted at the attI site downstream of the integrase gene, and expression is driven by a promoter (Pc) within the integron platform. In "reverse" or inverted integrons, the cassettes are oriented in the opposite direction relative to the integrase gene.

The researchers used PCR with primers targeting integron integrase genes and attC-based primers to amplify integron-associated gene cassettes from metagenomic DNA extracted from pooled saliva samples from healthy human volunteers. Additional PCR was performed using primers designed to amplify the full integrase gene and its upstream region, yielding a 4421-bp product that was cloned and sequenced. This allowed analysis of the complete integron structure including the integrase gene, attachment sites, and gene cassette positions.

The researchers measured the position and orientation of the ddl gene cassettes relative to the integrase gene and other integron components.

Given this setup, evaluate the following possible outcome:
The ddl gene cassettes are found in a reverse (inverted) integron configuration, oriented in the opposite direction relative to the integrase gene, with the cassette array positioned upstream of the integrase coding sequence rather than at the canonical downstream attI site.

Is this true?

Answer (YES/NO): NO